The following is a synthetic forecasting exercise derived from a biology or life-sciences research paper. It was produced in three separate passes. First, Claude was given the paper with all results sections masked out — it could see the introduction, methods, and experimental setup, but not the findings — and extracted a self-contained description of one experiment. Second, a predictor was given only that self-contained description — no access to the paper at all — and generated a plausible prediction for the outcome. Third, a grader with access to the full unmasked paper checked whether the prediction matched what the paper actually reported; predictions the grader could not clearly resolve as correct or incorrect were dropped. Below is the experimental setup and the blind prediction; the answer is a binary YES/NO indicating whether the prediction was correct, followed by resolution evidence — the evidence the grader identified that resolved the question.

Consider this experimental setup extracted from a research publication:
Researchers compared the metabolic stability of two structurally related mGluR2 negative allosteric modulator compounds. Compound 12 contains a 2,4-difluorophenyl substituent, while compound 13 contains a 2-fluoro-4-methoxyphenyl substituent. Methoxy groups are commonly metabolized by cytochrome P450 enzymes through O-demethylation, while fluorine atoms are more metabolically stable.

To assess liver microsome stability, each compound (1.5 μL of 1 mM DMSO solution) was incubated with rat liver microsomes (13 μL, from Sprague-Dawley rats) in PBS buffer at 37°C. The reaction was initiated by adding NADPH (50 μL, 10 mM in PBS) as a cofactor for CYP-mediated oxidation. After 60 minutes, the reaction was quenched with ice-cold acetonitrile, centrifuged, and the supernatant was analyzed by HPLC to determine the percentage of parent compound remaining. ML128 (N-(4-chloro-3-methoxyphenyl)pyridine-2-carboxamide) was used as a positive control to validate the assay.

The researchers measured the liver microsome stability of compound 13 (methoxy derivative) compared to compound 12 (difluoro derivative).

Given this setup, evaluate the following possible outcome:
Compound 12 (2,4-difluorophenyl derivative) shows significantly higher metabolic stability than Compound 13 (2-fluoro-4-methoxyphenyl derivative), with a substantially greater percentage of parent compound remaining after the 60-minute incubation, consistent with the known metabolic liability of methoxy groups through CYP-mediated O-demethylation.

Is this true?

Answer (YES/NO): YES